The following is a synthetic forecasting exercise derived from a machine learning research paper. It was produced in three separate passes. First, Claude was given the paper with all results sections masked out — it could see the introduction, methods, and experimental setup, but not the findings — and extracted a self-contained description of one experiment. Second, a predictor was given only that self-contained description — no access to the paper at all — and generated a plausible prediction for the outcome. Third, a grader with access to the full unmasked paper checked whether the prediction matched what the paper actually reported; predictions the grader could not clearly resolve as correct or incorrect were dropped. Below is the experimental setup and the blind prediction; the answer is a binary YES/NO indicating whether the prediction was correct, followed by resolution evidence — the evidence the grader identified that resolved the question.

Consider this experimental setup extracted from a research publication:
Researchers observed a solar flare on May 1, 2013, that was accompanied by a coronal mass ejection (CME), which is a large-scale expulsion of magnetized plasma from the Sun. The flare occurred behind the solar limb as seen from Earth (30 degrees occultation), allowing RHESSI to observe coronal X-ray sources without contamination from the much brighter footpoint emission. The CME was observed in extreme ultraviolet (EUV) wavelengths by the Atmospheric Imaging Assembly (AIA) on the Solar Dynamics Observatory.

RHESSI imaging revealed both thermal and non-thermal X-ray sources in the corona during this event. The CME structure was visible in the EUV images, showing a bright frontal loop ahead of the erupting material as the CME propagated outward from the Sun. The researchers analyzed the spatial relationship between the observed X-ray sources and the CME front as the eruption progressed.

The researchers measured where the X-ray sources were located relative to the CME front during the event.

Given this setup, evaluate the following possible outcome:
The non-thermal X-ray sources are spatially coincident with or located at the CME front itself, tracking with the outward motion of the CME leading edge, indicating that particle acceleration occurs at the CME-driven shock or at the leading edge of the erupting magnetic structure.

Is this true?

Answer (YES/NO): NO